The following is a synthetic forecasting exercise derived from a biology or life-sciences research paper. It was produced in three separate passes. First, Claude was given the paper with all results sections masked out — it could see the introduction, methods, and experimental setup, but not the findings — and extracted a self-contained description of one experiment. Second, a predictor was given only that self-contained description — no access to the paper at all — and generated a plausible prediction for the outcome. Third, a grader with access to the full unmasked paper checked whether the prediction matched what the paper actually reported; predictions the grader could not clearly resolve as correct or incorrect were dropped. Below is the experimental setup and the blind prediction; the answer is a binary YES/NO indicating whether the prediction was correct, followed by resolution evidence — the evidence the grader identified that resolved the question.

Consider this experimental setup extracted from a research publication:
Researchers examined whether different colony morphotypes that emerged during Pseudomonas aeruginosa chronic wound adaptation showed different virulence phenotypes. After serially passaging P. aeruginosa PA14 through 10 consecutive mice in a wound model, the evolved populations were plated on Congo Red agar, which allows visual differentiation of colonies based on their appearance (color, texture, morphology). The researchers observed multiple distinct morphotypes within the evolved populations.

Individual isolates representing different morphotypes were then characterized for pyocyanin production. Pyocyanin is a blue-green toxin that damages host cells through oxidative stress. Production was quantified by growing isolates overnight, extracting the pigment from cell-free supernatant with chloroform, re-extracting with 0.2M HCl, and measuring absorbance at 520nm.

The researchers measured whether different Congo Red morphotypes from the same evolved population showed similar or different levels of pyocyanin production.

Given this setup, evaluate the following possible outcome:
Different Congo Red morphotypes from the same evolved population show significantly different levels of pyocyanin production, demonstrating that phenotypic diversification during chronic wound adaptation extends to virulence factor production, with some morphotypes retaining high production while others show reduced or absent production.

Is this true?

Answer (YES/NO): NO